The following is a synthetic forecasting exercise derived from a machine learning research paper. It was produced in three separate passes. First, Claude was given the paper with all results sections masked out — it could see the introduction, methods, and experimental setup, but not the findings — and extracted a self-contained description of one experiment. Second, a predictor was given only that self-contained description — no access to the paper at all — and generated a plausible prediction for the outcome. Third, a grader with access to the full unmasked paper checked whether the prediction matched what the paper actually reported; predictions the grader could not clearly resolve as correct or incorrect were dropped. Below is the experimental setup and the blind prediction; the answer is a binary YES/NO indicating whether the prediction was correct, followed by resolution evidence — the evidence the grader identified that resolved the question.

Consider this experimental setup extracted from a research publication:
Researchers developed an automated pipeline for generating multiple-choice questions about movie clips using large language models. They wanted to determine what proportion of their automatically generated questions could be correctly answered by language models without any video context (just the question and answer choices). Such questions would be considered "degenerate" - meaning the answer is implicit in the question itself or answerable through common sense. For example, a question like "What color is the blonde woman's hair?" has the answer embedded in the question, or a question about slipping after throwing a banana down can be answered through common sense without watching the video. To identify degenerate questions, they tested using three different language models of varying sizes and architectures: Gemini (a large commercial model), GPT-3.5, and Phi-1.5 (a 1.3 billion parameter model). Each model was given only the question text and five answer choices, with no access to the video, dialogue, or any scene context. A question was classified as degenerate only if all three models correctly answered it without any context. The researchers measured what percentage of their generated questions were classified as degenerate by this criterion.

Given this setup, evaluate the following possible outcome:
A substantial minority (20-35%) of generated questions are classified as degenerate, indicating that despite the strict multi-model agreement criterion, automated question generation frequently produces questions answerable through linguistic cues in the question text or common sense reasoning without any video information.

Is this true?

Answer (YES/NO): NO